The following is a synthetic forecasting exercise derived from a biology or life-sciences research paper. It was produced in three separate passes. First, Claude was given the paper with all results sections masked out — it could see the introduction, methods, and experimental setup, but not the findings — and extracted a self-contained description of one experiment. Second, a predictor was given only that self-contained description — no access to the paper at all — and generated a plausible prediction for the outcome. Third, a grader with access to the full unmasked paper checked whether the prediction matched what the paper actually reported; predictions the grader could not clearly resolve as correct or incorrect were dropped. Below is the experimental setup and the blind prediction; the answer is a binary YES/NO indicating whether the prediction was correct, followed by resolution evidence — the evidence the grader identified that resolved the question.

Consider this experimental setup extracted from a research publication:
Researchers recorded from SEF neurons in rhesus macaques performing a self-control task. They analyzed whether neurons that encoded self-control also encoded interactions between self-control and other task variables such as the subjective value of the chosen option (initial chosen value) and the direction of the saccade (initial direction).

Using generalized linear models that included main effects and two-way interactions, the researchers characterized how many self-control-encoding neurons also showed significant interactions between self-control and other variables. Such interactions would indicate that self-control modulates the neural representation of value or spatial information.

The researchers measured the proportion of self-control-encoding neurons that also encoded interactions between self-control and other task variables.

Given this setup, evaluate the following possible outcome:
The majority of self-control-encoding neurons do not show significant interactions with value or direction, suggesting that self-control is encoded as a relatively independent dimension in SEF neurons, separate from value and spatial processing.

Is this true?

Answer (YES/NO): NO